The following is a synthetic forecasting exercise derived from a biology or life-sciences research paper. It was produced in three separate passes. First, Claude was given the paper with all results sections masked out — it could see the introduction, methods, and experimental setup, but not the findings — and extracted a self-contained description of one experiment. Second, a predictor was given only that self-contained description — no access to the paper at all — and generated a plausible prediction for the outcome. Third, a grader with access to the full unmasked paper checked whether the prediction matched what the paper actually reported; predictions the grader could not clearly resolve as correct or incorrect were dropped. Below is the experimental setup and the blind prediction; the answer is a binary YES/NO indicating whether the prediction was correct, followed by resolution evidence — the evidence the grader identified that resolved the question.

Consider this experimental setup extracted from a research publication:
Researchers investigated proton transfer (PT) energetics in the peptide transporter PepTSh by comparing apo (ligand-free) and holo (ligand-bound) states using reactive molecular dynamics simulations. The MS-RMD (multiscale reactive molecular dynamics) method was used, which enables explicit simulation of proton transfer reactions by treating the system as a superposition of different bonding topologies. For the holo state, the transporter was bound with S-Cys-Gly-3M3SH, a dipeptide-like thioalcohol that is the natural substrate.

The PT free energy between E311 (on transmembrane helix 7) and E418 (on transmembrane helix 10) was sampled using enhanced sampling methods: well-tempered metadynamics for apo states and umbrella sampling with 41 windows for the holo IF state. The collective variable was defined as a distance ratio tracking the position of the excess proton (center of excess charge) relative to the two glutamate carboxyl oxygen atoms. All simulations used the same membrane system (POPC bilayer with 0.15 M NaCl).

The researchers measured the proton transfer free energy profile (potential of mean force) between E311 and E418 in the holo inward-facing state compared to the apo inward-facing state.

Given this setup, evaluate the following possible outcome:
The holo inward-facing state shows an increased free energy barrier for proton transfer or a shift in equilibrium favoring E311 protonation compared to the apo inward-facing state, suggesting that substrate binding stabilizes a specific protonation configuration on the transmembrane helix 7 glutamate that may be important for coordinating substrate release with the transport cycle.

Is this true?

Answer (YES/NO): NO